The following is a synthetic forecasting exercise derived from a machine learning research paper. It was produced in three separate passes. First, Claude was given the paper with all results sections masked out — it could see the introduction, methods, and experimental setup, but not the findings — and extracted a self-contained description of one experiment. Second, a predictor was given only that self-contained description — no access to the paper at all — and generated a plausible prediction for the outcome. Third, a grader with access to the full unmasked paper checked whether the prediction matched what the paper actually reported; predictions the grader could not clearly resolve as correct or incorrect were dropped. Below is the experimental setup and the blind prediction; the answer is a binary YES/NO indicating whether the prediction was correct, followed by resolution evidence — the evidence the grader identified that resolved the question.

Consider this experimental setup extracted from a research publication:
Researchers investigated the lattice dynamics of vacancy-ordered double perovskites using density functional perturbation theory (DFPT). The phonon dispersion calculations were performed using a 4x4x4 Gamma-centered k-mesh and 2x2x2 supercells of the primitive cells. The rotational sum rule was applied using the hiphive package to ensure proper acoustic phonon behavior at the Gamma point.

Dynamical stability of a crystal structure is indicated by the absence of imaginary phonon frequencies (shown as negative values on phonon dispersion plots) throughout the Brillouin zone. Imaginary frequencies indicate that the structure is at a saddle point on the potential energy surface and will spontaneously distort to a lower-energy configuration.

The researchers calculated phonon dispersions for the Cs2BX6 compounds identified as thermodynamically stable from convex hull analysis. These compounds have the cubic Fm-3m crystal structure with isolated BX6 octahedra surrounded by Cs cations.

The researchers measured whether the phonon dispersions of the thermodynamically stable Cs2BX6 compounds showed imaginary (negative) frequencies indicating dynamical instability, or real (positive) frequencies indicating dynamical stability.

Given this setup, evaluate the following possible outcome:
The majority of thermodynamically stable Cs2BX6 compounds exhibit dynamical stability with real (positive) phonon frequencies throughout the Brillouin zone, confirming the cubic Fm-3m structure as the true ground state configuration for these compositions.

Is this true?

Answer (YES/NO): YES